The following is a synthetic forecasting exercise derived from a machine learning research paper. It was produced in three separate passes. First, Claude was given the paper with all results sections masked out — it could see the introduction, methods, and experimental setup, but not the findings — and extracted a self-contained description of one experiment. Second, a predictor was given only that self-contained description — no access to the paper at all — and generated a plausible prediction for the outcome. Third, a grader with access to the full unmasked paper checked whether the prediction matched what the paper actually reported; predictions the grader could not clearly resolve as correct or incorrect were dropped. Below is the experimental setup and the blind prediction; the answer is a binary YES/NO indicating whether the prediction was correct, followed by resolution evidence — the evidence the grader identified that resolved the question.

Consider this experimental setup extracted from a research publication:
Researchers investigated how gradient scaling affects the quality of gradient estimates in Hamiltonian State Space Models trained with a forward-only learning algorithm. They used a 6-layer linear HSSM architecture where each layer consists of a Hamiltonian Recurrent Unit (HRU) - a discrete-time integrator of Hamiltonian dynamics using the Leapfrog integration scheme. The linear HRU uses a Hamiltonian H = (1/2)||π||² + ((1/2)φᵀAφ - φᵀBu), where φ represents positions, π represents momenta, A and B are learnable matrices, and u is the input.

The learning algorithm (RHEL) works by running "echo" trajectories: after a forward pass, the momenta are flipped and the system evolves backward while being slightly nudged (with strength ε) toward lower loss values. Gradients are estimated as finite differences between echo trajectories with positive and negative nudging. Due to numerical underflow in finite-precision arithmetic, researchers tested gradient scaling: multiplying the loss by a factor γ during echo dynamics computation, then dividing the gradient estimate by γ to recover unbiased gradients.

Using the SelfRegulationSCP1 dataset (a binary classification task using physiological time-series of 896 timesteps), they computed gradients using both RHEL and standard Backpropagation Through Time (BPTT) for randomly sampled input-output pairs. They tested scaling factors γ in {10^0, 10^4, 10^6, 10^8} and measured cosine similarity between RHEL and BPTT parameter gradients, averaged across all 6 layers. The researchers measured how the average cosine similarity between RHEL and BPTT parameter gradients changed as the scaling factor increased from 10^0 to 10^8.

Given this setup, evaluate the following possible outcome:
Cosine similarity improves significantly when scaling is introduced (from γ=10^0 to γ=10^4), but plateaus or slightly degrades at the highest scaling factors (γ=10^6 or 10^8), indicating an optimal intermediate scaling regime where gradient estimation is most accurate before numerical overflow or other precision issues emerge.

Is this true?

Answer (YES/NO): NO